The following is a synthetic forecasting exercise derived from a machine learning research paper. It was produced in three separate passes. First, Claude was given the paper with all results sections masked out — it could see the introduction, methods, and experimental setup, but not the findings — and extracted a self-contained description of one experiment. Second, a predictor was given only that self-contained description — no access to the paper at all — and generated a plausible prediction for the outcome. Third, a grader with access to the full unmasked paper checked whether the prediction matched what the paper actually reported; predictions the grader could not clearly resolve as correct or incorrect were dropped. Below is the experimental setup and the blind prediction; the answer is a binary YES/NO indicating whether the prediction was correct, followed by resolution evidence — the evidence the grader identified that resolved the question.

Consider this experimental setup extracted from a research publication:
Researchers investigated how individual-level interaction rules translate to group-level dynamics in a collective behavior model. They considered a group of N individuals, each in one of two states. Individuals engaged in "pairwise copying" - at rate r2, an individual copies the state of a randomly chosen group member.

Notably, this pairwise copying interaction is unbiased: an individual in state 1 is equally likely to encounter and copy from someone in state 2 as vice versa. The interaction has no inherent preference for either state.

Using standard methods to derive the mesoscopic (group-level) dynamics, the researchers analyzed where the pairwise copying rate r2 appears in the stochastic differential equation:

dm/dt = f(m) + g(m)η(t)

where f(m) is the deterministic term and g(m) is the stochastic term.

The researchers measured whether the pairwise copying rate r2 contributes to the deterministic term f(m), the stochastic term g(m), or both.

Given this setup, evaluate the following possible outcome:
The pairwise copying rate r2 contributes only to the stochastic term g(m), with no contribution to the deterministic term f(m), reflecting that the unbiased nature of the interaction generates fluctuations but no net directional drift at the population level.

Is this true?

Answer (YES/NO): YES